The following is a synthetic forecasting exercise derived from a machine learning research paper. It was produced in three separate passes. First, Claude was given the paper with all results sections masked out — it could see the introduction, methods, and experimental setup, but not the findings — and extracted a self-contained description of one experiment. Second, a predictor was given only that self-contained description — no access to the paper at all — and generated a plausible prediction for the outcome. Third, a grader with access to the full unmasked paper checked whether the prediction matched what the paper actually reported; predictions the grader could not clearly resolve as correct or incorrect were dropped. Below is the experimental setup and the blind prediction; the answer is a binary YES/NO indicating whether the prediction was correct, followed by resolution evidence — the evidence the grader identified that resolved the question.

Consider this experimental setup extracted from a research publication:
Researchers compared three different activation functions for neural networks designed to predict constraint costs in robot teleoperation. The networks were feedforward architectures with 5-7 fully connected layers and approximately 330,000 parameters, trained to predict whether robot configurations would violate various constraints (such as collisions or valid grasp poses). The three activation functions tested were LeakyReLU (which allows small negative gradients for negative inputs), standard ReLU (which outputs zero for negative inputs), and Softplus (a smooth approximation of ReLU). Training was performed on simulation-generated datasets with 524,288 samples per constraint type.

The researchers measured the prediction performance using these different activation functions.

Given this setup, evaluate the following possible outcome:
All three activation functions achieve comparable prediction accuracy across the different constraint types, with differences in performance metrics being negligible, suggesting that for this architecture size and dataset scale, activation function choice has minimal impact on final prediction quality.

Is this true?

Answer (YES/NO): YES